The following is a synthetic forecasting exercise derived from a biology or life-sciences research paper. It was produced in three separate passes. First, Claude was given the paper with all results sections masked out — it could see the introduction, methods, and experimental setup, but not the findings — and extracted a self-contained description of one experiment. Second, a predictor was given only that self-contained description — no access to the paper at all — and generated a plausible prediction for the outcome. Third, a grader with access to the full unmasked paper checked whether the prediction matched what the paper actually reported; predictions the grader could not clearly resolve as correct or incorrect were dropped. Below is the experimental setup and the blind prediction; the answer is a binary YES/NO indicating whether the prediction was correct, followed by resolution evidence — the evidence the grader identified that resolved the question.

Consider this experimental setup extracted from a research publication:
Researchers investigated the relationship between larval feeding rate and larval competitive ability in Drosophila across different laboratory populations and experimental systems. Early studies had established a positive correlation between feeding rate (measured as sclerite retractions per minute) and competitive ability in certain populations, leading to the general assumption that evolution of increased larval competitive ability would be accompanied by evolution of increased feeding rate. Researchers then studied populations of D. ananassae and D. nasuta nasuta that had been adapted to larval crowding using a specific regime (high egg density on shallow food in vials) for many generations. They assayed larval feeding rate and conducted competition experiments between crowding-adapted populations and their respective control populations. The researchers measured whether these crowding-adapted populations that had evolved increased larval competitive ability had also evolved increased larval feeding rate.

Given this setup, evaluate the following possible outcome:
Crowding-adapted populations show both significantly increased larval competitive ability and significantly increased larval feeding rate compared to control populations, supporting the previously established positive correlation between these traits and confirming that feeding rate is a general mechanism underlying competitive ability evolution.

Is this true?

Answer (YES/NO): NO